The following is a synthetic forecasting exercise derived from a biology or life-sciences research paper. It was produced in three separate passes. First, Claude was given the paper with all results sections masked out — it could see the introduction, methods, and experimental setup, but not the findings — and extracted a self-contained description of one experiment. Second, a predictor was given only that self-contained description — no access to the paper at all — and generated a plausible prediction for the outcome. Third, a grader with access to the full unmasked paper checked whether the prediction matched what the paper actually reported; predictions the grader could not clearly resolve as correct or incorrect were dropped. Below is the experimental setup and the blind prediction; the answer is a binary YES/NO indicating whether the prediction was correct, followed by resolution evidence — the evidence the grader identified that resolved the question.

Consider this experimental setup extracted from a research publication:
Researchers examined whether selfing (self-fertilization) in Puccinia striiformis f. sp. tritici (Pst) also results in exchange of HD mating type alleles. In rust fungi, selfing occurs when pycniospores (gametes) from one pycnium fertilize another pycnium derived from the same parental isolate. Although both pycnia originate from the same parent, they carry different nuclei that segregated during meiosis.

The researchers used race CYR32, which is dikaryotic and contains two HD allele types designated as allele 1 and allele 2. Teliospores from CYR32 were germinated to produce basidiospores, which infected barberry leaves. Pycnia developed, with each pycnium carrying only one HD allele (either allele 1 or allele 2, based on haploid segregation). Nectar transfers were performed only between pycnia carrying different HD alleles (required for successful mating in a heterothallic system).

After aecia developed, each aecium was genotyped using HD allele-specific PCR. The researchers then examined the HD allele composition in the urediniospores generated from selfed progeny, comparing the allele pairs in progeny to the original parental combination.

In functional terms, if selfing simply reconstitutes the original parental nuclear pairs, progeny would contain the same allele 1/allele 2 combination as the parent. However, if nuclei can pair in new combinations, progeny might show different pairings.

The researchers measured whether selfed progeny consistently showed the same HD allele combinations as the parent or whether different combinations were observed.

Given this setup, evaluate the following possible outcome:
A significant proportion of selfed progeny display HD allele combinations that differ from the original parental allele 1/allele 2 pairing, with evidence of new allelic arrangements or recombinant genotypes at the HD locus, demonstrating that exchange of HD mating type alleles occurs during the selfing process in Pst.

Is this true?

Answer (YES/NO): NO